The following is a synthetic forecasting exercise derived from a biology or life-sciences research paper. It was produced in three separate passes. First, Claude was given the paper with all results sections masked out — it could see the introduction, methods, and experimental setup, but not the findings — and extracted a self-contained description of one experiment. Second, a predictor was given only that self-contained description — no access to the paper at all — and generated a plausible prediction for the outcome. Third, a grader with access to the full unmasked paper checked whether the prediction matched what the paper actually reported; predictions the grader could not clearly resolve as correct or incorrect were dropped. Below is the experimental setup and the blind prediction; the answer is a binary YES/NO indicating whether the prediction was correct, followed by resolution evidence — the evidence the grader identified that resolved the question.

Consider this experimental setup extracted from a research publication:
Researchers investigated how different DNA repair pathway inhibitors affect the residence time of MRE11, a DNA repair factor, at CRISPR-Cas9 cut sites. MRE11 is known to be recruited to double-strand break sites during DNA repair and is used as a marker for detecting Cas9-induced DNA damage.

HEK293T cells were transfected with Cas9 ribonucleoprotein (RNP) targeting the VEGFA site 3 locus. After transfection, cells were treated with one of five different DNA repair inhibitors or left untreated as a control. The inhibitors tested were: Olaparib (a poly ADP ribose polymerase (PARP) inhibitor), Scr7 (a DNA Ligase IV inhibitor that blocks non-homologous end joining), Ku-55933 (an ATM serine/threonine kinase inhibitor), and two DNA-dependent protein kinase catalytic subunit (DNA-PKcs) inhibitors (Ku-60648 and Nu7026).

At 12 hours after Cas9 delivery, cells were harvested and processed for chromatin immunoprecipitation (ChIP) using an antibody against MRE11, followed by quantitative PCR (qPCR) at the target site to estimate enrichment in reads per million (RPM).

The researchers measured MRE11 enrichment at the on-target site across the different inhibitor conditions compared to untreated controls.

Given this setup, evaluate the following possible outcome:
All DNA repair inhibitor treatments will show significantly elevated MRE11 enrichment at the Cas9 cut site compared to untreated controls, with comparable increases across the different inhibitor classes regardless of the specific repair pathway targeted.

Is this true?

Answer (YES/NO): NO